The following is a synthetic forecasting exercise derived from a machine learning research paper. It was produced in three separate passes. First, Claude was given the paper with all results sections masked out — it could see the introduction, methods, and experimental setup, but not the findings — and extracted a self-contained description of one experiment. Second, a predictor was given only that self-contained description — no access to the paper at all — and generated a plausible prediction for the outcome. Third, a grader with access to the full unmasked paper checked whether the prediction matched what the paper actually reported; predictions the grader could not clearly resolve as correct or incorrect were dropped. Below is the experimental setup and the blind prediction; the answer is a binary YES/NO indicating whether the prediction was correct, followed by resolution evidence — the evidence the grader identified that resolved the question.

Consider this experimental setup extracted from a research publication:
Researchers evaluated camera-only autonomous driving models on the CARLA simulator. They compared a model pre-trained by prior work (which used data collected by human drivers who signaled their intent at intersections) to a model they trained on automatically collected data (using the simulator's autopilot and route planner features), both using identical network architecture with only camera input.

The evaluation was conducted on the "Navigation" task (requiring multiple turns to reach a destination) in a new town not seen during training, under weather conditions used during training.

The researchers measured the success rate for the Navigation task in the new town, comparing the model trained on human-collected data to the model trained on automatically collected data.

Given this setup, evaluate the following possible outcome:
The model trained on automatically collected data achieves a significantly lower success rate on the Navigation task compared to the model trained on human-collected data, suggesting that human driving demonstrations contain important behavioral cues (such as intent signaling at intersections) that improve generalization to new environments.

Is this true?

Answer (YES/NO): NO